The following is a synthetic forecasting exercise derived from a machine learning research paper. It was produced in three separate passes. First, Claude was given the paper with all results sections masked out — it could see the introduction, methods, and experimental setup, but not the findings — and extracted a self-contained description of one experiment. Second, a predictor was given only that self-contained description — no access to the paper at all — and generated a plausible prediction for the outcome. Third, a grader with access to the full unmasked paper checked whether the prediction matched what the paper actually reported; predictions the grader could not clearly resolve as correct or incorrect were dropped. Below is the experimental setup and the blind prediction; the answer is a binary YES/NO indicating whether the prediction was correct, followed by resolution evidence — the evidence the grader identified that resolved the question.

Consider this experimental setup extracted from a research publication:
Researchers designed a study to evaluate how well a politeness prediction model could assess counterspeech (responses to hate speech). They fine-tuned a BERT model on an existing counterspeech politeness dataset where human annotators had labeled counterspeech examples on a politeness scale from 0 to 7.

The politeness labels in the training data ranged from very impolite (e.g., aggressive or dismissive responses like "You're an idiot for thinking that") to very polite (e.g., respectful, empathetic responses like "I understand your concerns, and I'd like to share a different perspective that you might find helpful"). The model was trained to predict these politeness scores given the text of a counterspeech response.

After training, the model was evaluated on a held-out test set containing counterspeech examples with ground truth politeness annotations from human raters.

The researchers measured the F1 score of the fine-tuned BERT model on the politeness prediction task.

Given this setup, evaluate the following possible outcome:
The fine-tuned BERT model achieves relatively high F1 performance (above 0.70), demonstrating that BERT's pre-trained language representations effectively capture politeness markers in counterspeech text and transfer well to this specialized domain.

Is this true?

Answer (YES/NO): YES